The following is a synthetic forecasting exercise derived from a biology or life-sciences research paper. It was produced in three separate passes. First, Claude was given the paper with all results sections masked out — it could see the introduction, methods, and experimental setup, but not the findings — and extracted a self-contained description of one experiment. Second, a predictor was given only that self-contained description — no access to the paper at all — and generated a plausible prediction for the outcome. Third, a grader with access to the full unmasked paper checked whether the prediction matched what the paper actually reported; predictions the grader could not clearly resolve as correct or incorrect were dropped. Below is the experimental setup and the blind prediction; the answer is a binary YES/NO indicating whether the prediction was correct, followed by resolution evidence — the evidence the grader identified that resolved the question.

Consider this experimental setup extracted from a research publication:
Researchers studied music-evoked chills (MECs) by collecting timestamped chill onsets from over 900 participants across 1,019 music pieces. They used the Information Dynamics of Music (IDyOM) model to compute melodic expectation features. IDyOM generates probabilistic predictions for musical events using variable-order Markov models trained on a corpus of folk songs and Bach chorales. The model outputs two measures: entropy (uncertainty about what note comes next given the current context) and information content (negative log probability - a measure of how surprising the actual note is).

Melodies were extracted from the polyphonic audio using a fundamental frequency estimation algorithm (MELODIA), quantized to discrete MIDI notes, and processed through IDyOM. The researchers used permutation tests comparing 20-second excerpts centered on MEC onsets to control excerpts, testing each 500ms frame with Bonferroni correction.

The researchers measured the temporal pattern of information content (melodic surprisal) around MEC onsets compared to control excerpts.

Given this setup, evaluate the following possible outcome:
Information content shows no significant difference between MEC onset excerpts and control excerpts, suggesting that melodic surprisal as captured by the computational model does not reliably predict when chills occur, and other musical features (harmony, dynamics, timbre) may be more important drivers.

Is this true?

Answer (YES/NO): NO